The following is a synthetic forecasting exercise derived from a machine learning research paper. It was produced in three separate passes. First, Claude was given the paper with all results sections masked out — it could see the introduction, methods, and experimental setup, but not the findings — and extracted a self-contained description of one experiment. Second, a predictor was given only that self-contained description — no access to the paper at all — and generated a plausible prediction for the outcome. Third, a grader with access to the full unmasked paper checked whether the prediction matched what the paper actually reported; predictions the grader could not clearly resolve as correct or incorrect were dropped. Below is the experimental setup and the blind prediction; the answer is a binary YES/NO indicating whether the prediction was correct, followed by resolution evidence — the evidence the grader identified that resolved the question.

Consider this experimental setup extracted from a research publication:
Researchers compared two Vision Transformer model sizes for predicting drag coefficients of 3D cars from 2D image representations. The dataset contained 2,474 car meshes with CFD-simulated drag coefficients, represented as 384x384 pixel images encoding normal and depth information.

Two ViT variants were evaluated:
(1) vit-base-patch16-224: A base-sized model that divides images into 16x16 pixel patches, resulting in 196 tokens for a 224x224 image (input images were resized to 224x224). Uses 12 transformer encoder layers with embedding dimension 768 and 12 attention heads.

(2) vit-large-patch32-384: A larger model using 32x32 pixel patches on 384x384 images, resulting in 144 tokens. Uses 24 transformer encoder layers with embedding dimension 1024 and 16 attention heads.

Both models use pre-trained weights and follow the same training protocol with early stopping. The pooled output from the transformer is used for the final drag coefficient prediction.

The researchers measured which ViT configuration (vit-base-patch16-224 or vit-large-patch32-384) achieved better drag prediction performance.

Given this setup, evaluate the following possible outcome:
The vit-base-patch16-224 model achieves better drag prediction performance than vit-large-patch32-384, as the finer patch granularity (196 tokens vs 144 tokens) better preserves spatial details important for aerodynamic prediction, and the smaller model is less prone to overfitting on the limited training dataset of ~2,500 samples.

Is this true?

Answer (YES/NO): NO